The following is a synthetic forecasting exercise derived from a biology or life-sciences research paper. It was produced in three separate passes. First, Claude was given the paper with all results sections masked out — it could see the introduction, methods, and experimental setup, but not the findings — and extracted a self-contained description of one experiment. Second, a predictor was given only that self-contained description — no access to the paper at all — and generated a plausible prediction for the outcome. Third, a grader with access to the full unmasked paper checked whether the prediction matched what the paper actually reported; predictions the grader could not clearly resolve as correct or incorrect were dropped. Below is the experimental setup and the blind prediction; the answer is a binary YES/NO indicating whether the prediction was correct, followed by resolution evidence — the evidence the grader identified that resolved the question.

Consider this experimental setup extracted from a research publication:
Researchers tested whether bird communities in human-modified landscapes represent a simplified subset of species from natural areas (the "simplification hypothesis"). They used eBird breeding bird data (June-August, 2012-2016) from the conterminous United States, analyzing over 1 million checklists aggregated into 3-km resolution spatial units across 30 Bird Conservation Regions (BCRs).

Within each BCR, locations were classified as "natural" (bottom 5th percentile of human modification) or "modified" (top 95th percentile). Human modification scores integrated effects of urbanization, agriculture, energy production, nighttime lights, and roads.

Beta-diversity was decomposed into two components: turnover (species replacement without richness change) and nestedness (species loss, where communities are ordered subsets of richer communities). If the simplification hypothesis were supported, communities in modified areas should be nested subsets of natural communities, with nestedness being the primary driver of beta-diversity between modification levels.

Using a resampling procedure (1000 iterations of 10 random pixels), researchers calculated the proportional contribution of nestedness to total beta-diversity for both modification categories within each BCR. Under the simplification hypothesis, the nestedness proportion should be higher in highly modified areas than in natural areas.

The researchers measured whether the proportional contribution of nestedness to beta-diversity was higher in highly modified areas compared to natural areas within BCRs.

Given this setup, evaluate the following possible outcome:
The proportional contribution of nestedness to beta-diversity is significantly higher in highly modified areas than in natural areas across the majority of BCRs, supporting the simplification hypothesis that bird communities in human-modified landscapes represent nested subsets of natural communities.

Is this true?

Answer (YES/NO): NO